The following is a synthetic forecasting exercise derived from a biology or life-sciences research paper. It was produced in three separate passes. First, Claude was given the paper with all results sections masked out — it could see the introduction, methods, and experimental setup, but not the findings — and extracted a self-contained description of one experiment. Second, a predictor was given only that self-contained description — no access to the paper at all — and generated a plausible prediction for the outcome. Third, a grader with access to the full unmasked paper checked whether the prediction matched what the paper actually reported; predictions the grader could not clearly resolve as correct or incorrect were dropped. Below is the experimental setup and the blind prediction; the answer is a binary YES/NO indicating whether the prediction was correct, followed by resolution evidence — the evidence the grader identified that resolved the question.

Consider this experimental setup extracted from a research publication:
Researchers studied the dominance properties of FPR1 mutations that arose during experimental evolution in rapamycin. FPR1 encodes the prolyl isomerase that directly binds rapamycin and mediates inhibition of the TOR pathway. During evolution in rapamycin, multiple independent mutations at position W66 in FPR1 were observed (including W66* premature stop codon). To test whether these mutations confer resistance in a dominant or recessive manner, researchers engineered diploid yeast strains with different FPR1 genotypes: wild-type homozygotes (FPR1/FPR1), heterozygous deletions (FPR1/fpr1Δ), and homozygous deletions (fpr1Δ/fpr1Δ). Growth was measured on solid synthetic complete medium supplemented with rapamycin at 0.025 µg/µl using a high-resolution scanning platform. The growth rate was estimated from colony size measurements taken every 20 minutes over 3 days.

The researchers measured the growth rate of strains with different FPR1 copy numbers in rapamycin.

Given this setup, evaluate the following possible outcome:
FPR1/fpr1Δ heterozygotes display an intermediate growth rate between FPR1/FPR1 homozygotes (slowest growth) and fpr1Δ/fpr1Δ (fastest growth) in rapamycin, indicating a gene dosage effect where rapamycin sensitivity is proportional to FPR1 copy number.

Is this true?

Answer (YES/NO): NO